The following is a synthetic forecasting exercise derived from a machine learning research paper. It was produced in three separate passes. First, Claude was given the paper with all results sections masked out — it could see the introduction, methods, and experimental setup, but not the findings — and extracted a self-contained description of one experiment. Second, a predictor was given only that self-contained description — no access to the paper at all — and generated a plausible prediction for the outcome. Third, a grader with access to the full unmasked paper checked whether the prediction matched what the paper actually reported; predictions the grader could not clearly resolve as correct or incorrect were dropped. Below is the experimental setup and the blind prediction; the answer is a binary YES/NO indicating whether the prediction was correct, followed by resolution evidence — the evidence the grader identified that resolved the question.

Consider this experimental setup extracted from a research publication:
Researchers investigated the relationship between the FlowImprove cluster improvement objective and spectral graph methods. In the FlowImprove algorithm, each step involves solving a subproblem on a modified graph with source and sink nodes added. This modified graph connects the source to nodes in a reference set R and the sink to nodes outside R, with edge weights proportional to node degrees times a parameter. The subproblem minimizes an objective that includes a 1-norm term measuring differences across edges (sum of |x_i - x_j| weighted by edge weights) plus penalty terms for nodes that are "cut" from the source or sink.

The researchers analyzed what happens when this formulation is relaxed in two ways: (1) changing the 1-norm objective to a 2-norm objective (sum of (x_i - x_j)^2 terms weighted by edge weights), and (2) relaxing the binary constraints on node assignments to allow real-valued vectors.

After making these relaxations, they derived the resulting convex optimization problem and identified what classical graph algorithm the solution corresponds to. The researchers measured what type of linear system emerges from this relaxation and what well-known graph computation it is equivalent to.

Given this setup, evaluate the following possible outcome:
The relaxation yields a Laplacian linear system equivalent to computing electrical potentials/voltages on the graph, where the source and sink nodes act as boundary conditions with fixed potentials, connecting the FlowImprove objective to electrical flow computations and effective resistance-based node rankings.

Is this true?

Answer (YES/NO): NO